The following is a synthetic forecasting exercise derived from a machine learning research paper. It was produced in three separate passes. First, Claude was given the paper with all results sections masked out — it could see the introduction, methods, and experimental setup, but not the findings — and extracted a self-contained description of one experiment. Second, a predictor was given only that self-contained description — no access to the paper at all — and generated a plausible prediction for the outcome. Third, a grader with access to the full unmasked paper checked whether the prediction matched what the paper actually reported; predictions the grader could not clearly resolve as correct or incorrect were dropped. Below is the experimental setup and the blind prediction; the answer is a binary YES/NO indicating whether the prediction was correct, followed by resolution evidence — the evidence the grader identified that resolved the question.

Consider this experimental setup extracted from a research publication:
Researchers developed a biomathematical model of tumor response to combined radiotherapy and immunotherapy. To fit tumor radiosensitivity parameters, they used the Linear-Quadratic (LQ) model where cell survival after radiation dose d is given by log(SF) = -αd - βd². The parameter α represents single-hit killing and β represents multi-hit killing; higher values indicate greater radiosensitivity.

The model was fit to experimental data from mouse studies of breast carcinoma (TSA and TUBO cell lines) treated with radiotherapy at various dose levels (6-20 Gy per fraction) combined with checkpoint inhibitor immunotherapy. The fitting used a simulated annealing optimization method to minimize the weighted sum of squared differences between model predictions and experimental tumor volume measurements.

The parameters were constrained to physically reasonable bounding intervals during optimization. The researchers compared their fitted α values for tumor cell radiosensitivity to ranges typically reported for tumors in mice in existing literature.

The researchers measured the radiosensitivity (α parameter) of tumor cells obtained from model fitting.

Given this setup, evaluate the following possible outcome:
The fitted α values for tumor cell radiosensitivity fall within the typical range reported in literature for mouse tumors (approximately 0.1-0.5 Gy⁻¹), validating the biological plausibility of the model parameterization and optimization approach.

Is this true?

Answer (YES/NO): NO